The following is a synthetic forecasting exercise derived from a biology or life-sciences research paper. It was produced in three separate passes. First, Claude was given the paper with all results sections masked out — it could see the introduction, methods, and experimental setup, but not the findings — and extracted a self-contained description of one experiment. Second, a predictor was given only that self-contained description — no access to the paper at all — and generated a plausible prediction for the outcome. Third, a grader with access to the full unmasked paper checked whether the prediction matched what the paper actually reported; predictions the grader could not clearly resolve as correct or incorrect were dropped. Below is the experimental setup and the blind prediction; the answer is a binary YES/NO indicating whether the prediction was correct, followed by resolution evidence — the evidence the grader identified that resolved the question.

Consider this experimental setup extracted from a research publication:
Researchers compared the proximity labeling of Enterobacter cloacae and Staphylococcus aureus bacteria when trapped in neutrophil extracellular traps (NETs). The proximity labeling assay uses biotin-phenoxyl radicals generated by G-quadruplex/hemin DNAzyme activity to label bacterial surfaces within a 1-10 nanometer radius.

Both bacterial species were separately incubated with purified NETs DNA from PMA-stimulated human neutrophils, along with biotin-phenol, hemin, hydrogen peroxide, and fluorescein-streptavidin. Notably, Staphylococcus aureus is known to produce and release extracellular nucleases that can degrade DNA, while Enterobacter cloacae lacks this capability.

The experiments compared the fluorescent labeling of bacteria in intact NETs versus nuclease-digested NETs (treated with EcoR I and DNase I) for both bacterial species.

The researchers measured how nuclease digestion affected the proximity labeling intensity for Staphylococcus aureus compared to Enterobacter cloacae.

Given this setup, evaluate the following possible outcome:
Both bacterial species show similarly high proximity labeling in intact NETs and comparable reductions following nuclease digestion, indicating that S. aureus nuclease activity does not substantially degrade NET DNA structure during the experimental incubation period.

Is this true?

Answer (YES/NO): NO